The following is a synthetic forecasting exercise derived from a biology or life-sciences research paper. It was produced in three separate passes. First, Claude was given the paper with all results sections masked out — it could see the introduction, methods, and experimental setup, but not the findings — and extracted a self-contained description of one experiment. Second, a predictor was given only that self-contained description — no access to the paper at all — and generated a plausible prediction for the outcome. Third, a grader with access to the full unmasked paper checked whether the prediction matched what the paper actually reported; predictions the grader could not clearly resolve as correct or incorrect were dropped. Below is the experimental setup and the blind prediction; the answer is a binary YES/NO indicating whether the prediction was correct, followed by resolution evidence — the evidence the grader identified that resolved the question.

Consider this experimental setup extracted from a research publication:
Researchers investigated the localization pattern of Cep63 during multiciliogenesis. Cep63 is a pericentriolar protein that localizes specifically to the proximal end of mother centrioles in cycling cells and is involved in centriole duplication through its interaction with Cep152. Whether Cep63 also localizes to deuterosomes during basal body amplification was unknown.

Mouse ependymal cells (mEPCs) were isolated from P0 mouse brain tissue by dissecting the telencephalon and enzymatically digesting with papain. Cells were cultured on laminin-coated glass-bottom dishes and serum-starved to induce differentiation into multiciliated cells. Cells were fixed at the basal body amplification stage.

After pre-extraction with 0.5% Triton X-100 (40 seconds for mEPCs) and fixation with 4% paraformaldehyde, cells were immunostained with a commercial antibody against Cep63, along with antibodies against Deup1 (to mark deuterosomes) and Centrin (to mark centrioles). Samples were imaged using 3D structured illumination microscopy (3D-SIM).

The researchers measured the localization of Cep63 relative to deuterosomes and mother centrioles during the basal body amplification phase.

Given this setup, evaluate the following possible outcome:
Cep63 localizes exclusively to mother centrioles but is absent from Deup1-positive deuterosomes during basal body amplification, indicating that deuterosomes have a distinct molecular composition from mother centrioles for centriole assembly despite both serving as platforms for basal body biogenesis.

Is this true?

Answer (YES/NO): YES